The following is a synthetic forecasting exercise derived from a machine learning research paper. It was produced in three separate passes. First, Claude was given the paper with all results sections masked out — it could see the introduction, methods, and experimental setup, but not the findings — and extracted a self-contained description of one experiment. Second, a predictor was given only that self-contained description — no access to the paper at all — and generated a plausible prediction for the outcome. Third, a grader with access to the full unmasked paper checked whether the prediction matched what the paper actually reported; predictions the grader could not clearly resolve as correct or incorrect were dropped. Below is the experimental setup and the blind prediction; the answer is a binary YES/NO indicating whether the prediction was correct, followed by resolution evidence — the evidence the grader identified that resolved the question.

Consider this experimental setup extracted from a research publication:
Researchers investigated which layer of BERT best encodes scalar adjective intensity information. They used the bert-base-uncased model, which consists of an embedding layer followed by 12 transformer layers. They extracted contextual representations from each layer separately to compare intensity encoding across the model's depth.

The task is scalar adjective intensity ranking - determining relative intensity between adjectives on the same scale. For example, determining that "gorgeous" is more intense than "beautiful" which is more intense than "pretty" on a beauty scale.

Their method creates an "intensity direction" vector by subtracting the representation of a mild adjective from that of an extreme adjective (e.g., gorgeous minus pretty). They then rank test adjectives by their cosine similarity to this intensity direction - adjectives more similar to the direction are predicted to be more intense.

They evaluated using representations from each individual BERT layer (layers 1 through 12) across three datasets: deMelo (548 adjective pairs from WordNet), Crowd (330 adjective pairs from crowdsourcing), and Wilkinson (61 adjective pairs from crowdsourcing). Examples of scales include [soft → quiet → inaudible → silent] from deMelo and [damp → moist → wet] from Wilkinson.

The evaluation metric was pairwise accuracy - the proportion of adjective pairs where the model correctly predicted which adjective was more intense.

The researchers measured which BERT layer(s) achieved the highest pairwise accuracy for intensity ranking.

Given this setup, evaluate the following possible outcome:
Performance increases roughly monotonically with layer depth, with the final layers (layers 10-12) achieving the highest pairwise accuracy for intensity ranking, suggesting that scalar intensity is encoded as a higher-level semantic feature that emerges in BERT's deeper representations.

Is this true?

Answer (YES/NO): NO